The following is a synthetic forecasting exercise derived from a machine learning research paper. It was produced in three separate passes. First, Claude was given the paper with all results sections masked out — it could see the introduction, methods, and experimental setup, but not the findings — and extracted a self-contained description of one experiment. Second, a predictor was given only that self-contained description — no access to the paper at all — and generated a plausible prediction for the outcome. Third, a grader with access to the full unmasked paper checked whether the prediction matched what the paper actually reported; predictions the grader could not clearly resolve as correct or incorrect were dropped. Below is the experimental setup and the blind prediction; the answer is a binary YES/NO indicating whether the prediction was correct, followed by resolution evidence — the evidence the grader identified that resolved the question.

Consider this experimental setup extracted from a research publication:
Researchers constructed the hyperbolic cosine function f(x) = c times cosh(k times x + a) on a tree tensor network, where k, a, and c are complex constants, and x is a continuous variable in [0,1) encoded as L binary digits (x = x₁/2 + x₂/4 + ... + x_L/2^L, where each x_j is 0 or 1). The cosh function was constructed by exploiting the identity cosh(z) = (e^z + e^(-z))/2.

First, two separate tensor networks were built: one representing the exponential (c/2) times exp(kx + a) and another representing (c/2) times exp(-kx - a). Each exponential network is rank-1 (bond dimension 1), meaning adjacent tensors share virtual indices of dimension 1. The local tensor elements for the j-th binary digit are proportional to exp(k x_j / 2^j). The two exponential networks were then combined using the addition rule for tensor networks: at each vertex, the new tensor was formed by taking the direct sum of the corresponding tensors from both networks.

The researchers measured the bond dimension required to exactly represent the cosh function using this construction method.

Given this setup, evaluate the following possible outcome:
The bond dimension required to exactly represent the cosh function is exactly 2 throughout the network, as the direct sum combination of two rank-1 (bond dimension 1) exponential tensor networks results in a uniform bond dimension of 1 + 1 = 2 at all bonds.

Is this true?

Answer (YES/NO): YES